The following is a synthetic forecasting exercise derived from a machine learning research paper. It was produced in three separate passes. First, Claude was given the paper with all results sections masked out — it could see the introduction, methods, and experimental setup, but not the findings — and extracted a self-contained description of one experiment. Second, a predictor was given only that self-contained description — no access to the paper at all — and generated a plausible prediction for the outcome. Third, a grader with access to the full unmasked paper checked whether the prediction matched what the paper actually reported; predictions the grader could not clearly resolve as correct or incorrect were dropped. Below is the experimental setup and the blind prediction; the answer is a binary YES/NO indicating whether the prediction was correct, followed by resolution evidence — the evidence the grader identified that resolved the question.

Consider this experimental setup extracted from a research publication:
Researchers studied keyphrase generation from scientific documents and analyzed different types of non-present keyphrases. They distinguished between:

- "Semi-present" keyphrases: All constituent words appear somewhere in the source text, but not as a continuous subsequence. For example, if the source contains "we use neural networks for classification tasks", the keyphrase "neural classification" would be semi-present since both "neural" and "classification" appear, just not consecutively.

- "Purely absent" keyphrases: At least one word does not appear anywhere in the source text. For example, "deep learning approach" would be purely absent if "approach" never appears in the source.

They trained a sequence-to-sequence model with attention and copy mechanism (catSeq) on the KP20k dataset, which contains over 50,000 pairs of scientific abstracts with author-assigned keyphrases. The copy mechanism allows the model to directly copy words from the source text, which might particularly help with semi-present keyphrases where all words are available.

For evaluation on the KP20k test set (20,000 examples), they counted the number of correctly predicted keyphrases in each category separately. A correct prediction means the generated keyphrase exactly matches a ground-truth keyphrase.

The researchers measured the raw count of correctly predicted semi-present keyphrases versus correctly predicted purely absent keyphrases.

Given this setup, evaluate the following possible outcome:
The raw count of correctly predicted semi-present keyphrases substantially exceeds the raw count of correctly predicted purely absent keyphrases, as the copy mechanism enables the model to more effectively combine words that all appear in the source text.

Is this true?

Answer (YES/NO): NO